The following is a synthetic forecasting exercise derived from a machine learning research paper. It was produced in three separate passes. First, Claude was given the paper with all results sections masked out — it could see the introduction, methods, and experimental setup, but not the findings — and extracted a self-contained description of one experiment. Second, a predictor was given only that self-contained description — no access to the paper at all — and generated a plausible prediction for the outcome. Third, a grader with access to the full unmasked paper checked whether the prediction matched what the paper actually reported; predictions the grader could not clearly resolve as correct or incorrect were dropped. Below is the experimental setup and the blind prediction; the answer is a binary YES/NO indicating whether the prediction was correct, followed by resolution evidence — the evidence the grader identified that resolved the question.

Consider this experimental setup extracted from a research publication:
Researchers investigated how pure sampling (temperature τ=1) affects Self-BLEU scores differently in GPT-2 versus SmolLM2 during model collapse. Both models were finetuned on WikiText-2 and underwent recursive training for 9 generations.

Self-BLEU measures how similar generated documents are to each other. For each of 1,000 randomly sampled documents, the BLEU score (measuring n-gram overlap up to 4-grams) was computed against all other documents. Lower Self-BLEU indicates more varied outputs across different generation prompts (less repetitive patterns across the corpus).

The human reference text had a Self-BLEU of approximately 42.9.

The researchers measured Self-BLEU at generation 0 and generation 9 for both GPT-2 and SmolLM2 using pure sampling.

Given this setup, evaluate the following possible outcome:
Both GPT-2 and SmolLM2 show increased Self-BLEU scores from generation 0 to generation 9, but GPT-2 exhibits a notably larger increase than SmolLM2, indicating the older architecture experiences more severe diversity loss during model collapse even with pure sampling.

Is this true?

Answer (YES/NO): NO